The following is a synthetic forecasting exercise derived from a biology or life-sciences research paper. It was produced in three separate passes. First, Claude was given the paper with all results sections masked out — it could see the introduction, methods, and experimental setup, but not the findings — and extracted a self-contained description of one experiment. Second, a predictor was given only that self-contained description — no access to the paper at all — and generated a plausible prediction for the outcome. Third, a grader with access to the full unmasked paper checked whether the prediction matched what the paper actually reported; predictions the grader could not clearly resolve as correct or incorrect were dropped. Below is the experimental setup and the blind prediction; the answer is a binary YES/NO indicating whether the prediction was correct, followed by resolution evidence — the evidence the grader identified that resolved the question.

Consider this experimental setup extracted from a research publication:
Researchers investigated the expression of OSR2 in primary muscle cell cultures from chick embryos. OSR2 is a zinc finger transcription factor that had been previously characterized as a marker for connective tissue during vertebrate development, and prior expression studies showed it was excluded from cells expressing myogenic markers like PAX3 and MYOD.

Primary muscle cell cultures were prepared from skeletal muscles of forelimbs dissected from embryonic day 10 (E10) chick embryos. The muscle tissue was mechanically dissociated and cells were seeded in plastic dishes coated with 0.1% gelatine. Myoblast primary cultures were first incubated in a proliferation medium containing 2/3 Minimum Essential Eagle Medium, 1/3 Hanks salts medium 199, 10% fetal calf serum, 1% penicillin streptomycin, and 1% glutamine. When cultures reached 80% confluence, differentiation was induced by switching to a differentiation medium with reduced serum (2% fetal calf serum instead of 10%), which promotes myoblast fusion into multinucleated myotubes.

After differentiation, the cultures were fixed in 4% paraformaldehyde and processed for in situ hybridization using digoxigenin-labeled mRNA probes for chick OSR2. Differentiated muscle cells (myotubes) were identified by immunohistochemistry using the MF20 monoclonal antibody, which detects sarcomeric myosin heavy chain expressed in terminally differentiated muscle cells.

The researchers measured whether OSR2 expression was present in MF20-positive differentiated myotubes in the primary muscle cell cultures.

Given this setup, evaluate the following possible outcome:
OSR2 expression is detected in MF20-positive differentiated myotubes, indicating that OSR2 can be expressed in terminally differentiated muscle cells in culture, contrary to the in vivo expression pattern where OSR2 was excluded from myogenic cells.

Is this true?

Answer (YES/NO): YES